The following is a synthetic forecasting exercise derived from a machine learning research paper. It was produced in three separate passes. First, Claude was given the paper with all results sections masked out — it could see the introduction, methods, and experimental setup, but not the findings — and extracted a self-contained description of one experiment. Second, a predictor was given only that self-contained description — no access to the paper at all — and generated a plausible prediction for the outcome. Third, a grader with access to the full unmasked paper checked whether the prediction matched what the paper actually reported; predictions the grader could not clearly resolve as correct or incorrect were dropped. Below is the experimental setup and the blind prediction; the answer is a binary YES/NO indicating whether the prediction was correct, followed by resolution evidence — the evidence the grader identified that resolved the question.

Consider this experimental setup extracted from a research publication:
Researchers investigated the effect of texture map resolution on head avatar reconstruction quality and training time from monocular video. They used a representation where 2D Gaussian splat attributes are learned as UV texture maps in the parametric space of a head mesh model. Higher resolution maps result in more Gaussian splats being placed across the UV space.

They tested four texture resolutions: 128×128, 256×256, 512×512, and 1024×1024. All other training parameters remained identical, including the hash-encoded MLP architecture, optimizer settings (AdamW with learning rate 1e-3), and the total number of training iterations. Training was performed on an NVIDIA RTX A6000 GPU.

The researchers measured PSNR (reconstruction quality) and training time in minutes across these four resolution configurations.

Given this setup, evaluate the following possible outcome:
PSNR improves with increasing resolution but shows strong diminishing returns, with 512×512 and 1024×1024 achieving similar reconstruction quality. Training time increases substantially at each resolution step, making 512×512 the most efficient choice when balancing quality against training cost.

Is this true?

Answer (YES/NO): YES